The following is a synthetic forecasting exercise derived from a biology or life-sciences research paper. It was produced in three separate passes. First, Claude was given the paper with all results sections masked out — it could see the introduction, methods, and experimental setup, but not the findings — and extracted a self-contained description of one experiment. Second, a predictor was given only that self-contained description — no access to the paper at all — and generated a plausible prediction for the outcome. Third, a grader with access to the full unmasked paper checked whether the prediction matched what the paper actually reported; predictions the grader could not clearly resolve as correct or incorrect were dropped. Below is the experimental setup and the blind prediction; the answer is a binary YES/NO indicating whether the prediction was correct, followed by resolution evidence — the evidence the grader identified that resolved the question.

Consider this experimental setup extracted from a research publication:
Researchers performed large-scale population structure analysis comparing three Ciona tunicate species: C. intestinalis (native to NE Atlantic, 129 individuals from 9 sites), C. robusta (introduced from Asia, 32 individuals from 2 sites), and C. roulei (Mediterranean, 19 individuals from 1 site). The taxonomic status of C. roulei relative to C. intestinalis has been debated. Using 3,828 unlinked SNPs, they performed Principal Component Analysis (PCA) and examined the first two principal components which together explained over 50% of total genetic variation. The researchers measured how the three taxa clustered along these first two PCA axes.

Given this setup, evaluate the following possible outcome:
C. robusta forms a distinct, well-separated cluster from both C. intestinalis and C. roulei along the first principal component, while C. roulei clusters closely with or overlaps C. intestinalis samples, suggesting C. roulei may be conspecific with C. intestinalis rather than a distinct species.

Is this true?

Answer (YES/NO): YES